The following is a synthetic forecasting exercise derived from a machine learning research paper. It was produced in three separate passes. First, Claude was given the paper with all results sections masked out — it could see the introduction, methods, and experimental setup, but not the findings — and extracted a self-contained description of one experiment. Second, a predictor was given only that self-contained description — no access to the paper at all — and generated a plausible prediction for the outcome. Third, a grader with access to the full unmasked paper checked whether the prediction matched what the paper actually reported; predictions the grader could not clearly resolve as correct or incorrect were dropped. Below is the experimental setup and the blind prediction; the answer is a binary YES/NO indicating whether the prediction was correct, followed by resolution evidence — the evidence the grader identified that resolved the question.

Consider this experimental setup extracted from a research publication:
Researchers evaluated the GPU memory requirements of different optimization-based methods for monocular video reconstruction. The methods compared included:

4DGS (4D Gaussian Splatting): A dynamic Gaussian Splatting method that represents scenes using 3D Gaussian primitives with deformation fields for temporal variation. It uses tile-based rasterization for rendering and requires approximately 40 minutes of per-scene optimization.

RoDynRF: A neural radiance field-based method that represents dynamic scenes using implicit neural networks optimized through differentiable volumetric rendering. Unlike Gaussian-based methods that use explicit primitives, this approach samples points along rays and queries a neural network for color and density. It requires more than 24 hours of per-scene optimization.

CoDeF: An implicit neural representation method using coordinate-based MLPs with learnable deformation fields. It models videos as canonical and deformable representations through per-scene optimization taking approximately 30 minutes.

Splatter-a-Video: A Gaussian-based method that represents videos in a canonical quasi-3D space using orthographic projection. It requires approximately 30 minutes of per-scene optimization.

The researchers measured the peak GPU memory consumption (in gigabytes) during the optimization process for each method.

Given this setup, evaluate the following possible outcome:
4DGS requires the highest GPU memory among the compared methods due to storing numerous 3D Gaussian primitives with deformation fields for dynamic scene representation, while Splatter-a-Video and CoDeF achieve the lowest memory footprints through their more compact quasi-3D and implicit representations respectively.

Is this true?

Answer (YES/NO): NO